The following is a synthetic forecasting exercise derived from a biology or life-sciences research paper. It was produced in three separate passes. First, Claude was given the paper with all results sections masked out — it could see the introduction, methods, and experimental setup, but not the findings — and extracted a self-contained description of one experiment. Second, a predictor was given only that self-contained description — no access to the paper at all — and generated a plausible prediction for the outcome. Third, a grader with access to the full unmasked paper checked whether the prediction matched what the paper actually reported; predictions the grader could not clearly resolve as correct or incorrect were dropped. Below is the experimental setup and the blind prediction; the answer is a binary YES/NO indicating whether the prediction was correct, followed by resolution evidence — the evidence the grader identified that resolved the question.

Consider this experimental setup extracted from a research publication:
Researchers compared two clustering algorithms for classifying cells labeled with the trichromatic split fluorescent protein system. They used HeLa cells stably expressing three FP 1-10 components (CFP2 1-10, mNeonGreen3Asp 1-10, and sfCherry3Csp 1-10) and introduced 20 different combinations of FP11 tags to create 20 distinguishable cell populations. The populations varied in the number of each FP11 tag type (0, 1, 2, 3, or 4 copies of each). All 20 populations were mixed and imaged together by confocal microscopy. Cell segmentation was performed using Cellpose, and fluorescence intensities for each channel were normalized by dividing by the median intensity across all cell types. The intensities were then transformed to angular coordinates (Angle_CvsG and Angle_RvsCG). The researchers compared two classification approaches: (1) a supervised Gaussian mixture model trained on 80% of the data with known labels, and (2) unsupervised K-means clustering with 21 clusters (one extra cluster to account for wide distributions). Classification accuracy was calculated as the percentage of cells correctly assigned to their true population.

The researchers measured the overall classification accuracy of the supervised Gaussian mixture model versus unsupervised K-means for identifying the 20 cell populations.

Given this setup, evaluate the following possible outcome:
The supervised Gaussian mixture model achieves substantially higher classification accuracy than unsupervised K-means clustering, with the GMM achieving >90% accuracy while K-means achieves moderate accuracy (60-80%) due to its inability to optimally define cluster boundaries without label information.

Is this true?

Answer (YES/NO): NO